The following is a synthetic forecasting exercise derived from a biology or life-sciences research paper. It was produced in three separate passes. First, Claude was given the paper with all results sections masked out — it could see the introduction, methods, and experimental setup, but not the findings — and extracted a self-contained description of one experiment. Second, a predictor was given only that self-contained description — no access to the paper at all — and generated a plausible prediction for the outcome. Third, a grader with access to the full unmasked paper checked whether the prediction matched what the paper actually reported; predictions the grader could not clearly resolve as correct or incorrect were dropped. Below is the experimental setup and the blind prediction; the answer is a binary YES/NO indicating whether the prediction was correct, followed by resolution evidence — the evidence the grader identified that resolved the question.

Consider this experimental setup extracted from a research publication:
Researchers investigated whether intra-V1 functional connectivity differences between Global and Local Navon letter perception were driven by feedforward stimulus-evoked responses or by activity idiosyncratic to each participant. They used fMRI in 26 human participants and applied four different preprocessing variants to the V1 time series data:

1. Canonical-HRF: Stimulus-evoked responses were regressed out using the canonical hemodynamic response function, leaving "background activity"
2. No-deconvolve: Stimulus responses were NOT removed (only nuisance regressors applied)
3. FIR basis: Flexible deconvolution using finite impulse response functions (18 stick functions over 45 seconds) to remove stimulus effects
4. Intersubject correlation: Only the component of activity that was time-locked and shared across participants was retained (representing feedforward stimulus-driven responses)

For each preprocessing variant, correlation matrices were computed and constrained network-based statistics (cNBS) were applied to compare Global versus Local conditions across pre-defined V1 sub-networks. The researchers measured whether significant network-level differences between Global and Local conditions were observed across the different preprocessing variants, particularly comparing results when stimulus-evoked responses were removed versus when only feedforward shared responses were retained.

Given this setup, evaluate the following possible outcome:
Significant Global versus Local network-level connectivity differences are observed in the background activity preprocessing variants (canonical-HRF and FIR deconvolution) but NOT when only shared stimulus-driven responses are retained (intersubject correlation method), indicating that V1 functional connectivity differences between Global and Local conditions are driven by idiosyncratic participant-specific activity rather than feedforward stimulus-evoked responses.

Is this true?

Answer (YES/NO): YES